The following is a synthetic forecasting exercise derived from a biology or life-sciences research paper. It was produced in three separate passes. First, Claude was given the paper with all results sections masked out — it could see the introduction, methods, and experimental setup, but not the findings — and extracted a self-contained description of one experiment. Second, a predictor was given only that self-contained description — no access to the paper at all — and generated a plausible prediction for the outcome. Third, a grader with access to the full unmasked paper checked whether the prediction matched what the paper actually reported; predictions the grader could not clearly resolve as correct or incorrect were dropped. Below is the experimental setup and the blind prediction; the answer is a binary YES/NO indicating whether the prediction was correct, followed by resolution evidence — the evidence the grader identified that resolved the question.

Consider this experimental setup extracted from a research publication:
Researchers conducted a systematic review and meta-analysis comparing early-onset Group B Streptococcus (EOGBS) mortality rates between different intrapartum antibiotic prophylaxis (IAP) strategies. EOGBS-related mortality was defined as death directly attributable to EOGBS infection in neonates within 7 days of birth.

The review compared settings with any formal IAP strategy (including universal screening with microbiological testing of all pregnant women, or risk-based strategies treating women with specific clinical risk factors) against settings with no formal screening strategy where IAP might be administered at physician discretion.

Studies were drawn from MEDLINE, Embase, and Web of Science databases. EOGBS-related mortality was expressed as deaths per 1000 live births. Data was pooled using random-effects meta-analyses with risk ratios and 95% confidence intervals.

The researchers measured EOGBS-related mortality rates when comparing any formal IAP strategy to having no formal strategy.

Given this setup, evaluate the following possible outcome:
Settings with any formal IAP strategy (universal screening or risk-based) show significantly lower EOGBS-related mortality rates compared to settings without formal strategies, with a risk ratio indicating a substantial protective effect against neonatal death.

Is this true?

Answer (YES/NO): NO